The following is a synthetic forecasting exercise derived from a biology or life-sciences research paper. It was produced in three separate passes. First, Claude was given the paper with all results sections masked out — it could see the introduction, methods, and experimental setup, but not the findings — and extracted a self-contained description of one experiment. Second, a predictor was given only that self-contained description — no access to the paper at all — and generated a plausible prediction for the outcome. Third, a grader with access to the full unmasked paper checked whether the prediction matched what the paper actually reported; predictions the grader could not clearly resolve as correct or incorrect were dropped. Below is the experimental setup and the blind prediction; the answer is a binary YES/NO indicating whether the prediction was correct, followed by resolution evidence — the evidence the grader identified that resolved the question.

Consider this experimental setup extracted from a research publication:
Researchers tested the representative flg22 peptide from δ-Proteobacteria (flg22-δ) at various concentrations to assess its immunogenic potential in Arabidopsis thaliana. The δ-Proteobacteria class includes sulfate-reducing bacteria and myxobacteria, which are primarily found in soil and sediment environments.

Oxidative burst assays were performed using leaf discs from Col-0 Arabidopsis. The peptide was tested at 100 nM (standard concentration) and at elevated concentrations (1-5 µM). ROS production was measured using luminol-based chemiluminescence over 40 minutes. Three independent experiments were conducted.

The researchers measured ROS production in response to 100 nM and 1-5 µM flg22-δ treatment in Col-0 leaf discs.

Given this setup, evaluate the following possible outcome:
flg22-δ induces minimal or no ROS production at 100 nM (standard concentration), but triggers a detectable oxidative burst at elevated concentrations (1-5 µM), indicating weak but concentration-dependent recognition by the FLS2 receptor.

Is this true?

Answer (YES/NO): YES